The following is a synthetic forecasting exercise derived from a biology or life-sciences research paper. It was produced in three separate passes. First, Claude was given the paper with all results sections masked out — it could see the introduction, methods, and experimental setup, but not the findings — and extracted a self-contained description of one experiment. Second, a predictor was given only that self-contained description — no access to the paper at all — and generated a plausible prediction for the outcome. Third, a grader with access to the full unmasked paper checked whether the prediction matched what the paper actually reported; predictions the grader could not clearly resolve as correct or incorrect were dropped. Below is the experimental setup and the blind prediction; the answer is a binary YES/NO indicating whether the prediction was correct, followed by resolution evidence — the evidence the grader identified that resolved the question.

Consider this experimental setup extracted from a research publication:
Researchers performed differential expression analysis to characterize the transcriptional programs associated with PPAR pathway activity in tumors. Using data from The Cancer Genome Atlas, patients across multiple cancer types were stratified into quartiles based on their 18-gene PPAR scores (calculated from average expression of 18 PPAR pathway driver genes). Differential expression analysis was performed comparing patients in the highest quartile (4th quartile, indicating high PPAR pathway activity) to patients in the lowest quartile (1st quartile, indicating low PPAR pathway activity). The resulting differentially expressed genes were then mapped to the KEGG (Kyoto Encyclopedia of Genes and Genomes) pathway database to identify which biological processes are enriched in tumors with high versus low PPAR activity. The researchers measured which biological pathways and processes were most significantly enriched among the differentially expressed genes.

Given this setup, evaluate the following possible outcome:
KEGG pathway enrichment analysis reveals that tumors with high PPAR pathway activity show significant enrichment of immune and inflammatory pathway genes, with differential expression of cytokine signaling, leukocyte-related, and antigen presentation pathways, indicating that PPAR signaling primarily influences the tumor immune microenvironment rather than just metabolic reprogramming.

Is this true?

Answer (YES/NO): NO